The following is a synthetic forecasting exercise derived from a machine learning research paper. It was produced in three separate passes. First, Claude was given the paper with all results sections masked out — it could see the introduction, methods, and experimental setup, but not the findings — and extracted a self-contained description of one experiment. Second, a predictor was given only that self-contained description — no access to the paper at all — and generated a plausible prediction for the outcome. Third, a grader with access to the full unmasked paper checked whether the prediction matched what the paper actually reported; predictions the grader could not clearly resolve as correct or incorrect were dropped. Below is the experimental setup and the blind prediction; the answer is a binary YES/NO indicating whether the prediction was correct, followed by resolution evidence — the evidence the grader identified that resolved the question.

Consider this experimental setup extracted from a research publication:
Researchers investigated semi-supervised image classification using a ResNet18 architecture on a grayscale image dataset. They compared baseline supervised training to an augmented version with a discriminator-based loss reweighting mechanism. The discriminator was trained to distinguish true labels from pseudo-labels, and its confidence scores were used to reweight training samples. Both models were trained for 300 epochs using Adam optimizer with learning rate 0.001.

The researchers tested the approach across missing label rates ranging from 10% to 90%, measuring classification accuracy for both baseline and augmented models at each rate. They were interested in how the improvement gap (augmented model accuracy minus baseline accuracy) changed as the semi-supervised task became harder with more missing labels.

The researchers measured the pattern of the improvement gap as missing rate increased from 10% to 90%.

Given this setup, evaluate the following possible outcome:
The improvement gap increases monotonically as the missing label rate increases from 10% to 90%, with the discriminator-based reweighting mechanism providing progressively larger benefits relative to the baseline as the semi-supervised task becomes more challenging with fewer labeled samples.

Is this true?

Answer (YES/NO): NO